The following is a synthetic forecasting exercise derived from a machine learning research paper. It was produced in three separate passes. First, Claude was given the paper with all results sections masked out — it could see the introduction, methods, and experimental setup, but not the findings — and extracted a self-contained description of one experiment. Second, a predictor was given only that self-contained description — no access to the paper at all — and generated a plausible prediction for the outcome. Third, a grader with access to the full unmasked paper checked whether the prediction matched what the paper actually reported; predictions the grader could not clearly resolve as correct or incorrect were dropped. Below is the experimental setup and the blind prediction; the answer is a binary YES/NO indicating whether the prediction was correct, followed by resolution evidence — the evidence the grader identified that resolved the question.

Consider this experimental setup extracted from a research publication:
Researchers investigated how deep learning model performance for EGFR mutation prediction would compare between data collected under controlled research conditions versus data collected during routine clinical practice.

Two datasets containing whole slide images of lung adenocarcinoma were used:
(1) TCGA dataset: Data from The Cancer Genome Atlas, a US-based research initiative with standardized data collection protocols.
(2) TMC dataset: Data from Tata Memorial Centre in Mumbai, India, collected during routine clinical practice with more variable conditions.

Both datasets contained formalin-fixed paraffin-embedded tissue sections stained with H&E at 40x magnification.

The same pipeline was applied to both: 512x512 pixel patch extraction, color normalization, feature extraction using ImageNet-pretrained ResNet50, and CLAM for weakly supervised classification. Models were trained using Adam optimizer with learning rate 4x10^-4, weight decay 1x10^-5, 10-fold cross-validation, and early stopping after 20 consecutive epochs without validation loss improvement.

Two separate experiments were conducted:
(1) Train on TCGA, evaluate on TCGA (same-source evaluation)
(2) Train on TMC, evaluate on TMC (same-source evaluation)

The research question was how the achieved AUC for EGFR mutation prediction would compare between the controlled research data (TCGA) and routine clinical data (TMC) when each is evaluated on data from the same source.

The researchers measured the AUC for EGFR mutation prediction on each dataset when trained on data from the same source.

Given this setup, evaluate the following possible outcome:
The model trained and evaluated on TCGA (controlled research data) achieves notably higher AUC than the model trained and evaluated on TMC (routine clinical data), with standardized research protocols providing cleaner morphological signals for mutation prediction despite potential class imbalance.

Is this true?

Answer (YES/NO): YES